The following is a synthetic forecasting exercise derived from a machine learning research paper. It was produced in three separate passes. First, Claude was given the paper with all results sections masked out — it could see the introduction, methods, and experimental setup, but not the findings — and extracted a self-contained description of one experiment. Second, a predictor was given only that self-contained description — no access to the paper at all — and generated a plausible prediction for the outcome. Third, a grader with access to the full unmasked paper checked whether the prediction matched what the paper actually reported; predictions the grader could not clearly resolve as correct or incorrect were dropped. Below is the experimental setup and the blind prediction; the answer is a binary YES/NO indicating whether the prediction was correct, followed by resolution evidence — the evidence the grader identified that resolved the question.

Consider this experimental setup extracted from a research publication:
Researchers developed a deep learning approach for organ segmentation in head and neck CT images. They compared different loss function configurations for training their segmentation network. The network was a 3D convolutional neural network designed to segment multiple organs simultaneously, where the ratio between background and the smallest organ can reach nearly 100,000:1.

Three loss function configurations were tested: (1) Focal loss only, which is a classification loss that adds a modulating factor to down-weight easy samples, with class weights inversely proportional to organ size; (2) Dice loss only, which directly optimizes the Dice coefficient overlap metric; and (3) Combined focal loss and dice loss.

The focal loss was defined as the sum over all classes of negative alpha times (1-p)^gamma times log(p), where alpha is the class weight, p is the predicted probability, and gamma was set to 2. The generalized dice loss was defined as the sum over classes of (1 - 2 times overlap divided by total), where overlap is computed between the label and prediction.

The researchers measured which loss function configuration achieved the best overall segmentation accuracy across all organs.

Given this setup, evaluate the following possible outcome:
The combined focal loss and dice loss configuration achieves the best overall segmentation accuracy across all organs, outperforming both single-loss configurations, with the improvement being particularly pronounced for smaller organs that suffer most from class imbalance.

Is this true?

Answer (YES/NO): NO